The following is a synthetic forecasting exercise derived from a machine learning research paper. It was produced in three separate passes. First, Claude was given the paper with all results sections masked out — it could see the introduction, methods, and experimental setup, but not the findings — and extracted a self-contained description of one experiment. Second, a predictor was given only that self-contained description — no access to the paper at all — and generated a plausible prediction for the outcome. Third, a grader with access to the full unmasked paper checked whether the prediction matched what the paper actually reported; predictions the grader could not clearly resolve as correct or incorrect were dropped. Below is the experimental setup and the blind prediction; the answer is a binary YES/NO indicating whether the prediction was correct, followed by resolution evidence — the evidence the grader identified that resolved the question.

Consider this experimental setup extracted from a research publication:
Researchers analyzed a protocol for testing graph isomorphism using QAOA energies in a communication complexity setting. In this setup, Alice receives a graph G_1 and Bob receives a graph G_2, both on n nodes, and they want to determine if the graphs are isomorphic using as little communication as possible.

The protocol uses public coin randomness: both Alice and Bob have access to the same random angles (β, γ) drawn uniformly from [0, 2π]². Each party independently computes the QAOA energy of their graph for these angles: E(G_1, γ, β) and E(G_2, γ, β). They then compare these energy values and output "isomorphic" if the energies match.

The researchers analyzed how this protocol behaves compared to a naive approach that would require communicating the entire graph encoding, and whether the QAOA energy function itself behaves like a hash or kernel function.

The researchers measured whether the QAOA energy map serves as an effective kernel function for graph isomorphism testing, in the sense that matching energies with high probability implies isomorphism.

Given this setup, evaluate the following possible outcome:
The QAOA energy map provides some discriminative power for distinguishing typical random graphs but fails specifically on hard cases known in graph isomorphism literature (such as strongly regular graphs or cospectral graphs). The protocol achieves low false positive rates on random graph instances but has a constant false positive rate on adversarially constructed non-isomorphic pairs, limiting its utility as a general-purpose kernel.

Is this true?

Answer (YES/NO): NO